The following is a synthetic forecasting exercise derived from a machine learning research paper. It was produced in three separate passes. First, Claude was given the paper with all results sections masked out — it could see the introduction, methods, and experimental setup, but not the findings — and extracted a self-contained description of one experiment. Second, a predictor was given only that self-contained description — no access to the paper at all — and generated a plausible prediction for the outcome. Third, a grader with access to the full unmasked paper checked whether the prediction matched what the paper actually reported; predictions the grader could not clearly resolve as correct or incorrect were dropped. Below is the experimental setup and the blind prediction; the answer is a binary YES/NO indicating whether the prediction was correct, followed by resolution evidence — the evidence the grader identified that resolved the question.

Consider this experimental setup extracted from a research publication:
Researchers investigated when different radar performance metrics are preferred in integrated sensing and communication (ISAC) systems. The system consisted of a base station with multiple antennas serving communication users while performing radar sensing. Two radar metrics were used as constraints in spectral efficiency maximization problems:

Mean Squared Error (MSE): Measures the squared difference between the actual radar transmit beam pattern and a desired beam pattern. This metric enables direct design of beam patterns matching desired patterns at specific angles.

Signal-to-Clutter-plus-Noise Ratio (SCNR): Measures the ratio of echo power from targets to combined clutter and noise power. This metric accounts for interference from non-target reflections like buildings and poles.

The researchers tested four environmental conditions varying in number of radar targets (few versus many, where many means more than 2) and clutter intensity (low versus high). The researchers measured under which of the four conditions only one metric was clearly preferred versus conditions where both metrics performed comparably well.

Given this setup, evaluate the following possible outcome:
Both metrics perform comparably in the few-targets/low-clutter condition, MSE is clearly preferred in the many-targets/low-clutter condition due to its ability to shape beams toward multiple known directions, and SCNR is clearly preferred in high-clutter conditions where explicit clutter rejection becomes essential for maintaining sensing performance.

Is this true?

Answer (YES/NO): NO